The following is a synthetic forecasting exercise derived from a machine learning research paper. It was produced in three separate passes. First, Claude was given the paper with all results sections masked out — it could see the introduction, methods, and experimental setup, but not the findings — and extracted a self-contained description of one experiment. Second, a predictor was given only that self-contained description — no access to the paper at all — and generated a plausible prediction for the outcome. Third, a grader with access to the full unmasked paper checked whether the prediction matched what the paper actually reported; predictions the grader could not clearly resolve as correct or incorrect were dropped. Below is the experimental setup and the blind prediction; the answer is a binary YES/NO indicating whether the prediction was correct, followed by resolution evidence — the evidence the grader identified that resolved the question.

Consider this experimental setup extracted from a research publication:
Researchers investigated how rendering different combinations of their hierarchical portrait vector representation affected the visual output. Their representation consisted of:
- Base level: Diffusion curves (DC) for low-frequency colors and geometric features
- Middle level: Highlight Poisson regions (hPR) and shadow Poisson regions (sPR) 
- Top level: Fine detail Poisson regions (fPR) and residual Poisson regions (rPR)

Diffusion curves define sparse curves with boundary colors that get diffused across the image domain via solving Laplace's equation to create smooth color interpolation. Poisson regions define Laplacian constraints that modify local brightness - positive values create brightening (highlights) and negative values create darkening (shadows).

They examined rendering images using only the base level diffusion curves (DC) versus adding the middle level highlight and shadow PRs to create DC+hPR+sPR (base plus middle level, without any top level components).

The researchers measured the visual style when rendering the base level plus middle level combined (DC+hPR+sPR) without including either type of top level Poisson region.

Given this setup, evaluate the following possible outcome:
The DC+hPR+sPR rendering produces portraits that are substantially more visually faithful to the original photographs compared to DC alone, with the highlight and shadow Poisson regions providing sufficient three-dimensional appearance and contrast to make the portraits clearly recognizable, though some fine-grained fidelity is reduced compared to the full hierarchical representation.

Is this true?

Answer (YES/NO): NO